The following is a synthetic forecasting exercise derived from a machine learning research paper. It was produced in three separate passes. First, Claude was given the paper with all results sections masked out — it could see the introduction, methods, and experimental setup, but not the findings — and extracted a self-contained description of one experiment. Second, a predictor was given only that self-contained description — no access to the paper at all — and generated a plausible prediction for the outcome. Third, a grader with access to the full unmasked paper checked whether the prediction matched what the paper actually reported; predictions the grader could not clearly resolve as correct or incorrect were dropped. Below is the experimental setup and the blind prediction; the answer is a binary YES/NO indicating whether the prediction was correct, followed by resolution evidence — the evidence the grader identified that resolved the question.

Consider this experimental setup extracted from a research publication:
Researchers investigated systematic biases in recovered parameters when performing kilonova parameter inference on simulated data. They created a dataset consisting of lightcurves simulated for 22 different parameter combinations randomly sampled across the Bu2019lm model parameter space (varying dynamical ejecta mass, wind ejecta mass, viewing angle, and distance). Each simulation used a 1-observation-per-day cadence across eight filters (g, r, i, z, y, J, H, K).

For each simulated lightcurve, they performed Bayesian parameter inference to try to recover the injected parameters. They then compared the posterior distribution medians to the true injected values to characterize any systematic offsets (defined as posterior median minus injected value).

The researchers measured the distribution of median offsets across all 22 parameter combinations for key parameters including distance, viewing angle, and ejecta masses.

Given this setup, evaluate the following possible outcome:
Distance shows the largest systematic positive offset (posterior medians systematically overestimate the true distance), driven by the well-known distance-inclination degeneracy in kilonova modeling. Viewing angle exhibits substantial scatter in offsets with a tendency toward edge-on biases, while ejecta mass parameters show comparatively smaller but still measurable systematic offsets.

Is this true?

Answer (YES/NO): NO